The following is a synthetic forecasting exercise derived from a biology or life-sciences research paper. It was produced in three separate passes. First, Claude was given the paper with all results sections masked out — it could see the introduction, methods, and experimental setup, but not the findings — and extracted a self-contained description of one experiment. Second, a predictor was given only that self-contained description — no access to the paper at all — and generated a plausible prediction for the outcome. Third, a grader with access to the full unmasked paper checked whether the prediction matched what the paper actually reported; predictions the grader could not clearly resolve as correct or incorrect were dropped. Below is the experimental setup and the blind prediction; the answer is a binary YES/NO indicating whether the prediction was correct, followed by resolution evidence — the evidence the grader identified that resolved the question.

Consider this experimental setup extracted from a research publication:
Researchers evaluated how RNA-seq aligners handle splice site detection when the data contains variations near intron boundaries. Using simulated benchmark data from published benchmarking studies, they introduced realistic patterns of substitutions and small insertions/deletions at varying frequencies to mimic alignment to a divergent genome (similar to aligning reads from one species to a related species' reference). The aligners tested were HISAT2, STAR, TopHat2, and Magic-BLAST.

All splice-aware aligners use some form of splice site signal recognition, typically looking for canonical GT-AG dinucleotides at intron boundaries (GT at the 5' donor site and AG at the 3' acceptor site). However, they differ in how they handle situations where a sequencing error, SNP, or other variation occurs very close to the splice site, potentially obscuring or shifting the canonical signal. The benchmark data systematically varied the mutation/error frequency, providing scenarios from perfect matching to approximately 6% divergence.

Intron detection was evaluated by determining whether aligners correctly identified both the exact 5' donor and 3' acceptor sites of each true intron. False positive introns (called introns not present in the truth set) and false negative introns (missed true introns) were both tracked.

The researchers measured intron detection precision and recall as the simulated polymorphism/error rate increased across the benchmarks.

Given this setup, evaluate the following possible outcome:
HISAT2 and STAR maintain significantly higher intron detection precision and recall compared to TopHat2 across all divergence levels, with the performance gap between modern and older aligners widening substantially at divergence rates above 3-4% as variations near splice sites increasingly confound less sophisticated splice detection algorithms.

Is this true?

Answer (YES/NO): NO